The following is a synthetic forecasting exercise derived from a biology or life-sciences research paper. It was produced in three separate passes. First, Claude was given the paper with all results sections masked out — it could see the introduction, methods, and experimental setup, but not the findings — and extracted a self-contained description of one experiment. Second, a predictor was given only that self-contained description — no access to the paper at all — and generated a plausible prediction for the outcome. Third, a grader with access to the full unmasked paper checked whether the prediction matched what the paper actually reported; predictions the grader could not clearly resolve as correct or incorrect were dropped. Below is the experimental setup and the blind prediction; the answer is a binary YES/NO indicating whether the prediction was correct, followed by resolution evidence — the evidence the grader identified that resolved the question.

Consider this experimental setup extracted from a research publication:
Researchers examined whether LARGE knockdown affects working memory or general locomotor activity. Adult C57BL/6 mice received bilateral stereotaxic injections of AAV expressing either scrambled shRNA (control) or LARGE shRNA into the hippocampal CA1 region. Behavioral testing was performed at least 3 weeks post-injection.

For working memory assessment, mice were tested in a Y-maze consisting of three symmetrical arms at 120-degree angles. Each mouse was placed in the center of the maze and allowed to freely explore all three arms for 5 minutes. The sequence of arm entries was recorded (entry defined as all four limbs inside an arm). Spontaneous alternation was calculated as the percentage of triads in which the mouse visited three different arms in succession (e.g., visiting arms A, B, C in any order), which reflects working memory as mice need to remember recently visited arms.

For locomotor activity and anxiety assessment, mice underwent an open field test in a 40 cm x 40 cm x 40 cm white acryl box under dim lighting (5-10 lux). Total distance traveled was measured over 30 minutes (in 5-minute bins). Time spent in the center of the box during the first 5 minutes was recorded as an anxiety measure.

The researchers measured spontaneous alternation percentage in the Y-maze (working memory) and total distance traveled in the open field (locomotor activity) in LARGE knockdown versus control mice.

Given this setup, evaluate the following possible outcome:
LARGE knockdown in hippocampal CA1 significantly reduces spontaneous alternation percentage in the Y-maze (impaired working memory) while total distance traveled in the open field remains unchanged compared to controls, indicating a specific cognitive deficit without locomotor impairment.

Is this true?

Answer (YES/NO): NO